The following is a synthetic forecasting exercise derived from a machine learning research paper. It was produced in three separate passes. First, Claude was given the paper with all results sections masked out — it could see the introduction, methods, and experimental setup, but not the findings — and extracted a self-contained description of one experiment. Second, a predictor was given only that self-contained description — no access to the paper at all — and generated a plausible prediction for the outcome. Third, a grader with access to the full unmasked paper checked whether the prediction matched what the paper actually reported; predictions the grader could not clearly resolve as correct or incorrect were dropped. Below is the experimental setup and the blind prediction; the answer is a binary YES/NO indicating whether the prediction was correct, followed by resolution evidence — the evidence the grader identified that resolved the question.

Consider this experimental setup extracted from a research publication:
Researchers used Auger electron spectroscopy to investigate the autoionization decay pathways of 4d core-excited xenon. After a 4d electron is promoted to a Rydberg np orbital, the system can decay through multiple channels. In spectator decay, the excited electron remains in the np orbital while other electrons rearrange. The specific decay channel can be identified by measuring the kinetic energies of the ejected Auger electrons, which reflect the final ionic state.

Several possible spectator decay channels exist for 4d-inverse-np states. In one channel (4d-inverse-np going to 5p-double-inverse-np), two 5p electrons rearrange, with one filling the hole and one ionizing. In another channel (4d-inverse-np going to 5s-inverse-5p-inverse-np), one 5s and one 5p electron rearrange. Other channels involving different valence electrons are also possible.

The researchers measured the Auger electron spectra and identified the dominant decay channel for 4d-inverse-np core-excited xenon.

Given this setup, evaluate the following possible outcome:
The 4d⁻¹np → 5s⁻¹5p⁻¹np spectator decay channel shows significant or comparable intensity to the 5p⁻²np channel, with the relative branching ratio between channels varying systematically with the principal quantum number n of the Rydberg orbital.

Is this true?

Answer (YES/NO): NO